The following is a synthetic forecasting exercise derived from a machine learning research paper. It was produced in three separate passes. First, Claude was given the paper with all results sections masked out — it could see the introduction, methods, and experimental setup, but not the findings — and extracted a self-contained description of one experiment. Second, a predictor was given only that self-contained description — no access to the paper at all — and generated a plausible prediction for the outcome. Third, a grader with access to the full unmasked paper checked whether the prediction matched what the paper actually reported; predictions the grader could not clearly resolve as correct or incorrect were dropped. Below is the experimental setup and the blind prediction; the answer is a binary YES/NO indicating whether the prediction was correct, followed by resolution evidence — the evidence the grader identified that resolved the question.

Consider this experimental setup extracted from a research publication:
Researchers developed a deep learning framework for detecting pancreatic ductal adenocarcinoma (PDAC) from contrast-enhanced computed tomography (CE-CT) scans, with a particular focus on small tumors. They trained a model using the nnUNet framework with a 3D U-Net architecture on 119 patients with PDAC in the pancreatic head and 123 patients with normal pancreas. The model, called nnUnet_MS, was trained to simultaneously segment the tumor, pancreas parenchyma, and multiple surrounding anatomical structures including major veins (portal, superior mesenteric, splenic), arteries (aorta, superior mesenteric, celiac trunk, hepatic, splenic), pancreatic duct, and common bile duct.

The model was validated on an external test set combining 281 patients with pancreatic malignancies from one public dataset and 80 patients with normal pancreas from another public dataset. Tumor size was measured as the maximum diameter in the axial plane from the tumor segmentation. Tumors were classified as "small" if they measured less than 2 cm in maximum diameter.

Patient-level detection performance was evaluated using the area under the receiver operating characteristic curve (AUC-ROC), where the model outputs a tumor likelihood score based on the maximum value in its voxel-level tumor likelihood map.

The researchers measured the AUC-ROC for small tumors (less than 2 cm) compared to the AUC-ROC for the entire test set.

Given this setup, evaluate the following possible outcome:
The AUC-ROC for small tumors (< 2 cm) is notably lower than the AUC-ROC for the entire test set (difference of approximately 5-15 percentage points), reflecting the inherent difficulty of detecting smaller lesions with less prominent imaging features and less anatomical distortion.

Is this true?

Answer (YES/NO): NO